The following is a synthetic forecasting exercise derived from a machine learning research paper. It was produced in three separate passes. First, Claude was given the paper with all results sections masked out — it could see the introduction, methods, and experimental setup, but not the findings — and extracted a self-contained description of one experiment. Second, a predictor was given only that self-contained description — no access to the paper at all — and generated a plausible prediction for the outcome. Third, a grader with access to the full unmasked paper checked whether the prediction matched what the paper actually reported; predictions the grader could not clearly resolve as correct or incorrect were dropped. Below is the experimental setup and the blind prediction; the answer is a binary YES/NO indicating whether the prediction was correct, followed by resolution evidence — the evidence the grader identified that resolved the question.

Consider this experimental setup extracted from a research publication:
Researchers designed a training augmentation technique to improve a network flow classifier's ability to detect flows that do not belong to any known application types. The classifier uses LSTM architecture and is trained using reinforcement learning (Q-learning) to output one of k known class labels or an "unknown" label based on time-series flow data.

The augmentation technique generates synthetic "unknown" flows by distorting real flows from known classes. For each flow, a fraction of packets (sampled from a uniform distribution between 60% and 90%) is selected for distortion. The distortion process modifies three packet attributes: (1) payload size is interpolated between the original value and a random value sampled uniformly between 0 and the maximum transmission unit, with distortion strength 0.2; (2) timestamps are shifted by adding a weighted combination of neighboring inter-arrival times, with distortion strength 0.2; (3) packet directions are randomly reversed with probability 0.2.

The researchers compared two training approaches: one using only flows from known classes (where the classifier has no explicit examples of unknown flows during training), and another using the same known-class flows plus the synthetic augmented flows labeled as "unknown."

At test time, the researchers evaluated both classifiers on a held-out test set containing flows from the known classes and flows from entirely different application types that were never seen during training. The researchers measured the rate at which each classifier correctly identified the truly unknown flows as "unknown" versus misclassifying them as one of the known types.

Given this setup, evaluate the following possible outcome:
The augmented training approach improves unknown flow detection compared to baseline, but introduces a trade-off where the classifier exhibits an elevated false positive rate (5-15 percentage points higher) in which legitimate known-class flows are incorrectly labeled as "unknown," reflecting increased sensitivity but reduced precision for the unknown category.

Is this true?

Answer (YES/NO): NO